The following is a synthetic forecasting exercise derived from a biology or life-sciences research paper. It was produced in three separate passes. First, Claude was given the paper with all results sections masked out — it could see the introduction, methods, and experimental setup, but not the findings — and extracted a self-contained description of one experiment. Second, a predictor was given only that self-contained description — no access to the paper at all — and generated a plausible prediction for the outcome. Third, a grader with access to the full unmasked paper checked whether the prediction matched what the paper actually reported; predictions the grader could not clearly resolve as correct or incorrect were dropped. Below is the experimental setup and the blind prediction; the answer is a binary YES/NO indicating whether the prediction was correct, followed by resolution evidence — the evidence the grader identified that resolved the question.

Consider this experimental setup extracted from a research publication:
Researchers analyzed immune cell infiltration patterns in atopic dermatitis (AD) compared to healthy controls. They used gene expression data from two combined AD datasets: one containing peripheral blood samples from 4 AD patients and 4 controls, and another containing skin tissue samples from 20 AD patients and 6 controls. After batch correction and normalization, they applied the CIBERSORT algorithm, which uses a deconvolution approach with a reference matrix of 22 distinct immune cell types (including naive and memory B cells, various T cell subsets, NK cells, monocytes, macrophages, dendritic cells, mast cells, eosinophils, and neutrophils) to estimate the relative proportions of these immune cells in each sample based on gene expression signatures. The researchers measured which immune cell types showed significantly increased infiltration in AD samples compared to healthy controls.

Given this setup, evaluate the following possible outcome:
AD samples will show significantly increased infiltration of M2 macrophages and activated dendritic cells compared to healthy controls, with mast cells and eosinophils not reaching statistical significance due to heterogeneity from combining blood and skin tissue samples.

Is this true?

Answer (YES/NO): NO